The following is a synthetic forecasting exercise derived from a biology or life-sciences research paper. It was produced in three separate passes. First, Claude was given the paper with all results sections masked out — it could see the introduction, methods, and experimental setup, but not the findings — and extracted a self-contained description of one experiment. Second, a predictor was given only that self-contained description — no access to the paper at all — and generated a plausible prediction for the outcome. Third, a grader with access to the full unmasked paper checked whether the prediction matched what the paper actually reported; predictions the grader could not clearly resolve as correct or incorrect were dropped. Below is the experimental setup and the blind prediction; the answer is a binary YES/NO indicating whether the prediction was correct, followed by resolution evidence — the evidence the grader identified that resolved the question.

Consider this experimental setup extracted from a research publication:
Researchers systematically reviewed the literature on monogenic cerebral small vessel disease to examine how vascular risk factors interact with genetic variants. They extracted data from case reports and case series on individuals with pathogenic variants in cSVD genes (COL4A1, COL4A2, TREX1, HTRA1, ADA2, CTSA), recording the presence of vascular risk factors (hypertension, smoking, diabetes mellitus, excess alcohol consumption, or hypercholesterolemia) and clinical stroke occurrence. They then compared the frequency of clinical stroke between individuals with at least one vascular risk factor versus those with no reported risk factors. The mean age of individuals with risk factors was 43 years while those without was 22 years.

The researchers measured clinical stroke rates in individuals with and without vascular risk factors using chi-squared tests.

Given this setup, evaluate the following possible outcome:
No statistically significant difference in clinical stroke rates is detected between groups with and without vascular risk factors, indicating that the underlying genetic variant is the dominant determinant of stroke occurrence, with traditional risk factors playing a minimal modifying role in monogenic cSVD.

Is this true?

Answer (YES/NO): NO